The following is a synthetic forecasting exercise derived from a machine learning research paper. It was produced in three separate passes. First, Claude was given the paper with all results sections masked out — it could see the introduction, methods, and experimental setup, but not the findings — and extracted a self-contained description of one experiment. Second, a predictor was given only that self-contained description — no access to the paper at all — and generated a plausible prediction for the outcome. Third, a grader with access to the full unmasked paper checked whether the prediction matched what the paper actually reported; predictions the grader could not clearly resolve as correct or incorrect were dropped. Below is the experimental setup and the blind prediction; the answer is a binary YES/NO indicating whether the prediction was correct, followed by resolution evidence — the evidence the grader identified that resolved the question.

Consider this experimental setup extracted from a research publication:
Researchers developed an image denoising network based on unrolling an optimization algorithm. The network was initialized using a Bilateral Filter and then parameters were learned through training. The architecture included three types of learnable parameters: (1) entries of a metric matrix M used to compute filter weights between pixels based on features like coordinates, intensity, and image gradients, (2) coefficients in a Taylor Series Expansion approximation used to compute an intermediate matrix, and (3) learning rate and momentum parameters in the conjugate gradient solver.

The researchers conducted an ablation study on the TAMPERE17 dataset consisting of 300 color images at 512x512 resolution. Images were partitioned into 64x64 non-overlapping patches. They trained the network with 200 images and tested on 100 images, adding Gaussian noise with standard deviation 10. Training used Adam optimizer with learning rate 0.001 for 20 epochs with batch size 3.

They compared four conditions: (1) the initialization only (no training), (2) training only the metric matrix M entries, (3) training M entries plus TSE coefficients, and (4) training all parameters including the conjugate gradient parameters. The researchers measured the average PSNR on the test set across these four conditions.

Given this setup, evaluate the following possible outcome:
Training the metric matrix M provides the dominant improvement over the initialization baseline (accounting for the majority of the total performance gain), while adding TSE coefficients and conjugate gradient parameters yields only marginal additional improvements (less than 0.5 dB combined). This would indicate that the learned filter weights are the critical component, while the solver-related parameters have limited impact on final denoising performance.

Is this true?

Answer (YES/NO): NO